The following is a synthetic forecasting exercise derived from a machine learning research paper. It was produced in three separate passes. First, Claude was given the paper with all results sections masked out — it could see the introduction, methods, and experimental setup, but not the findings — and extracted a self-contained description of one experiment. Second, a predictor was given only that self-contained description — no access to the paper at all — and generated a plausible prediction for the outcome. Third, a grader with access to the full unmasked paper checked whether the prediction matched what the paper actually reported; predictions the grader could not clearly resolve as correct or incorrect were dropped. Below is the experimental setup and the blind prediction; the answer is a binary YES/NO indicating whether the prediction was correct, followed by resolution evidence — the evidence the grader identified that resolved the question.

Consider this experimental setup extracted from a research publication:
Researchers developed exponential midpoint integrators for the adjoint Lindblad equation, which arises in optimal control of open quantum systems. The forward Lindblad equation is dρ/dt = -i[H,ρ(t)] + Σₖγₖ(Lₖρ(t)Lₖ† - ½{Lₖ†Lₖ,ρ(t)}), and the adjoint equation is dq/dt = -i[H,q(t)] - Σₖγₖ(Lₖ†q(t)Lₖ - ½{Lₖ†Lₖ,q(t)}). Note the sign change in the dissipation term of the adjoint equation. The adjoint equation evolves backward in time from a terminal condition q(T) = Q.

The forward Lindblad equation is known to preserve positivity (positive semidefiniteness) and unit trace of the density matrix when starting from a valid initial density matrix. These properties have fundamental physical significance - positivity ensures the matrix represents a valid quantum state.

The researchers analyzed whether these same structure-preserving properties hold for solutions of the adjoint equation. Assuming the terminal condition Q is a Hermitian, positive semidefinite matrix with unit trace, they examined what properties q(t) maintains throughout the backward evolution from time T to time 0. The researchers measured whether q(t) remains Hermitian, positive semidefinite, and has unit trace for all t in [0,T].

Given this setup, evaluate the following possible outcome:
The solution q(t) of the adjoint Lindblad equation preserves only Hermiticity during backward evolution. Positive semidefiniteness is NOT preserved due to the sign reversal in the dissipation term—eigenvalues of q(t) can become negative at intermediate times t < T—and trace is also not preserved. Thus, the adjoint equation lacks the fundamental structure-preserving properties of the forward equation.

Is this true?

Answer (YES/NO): NO